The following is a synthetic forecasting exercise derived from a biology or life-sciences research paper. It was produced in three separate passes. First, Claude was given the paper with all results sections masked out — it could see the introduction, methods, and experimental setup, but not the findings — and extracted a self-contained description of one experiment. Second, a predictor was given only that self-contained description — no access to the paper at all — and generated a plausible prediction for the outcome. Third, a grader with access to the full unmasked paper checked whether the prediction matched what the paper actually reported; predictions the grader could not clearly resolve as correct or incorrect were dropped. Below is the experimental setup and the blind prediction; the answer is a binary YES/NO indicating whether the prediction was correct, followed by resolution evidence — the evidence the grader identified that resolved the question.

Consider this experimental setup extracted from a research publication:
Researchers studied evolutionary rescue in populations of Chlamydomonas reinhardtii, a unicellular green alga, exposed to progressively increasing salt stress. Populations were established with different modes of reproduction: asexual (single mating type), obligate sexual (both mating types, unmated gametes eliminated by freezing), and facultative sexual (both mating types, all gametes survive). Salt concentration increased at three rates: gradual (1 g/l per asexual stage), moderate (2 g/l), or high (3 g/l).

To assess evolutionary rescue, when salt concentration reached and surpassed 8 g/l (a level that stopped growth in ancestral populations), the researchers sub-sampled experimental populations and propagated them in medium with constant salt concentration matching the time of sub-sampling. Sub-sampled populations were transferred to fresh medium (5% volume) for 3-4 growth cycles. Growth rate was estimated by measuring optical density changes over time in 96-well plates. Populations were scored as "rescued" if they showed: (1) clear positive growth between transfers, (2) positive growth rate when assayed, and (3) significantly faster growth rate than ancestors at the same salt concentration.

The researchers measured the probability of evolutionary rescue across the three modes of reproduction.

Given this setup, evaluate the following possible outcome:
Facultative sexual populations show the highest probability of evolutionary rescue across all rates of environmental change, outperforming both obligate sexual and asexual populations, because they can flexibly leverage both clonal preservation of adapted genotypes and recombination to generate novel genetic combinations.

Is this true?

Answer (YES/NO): NO